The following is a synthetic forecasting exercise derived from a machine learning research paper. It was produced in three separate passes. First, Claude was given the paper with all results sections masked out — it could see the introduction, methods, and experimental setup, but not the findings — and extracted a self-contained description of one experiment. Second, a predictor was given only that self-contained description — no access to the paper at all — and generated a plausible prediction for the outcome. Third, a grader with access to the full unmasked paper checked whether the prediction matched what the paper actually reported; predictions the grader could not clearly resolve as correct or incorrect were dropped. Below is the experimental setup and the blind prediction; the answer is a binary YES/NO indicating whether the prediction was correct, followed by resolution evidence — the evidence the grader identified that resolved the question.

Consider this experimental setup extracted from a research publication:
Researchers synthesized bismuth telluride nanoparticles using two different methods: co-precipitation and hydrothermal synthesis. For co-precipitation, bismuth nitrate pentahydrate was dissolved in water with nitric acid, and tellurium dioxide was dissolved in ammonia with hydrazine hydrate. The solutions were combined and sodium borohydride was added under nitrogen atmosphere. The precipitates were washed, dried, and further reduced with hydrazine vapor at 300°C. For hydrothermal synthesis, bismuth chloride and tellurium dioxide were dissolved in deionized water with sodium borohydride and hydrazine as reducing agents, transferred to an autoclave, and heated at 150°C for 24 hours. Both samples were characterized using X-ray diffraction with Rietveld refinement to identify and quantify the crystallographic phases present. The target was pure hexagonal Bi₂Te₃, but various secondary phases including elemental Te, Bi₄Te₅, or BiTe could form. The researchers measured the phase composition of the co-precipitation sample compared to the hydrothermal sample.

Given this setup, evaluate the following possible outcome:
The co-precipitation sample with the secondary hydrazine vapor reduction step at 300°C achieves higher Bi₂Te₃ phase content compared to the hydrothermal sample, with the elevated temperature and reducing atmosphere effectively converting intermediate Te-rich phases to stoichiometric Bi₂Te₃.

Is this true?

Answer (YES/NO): NO